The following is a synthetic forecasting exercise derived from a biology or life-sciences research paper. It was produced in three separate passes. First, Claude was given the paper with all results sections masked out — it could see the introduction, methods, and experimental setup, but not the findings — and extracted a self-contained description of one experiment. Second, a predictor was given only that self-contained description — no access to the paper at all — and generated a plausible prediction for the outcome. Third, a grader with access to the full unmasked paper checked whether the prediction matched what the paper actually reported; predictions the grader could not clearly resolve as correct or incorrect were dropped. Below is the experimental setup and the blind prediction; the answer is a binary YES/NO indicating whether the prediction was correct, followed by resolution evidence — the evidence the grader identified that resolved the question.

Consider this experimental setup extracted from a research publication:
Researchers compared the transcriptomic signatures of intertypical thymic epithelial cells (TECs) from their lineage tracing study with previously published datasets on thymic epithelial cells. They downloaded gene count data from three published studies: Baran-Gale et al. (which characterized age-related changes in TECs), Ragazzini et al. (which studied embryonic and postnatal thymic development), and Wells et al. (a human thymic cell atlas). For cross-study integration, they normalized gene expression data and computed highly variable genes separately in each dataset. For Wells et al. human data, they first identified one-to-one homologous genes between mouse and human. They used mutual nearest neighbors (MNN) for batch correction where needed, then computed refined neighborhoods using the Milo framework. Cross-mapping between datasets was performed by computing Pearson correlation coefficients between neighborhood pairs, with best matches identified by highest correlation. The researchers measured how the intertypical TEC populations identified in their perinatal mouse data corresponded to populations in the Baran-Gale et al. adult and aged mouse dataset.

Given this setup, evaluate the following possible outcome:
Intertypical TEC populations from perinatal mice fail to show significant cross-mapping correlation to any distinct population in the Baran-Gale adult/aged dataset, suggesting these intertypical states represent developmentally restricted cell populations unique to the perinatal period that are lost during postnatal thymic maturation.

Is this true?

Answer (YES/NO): NO